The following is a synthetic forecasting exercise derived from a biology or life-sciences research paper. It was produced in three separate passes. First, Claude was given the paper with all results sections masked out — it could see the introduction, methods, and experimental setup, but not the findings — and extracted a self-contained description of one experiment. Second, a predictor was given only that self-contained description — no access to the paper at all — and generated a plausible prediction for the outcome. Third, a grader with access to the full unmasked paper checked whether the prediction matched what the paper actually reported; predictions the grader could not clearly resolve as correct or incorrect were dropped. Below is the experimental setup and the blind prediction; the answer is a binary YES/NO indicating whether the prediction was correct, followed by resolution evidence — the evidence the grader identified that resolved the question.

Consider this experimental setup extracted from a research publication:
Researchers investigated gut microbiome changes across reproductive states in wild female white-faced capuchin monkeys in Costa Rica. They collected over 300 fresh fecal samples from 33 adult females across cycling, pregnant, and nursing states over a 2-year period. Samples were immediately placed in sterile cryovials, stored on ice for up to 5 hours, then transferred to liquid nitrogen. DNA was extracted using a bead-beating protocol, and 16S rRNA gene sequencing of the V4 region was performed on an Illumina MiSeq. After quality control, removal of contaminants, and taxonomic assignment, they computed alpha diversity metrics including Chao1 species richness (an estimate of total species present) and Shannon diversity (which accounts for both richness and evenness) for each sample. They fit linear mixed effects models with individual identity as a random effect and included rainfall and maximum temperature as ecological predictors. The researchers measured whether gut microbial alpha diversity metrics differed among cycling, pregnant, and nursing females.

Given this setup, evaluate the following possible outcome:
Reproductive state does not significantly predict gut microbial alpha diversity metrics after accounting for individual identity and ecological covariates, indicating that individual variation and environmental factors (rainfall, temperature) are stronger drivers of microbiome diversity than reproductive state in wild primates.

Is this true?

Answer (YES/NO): NO